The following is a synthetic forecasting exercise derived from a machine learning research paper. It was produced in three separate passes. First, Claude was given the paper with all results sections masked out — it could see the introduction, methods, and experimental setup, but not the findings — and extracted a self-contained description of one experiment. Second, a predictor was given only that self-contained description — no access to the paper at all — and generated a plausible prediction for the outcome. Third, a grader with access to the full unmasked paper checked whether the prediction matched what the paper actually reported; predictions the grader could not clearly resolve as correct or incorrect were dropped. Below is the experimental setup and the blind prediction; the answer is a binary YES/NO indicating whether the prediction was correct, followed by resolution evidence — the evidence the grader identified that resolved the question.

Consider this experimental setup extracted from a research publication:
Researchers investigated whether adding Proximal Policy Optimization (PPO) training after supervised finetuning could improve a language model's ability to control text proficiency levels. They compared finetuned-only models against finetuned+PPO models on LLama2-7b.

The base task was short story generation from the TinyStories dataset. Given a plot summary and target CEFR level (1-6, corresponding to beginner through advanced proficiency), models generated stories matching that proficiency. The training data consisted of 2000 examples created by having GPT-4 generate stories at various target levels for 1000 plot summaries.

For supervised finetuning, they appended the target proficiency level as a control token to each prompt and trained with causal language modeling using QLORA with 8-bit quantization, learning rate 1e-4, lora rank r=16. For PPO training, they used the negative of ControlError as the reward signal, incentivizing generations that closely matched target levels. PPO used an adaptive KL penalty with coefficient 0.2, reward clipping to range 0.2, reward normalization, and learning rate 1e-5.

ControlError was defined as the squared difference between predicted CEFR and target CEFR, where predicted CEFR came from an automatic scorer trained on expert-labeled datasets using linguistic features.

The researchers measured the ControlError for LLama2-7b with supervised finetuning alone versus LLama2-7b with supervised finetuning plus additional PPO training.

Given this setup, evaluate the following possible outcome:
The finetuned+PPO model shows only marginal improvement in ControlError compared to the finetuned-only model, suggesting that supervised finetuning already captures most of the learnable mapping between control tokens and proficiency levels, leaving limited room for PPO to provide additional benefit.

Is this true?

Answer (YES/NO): NO